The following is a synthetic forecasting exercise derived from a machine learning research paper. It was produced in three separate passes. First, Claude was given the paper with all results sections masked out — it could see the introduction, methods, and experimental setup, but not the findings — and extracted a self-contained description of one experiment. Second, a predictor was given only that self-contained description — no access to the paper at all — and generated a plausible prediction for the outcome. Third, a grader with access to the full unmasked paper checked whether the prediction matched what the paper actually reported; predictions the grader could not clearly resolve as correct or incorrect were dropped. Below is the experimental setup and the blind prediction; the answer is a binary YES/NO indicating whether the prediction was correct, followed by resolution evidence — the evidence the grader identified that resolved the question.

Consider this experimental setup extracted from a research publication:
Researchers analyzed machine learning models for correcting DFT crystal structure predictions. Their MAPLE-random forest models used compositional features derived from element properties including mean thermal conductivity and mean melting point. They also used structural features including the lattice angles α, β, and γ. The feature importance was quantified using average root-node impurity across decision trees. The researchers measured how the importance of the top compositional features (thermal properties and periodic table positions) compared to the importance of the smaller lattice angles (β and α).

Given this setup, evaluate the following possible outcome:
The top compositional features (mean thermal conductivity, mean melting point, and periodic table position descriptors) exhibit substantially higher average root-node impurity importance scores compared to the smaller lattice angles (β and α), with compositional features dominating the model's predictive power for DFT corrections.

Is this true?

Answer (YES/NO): NO